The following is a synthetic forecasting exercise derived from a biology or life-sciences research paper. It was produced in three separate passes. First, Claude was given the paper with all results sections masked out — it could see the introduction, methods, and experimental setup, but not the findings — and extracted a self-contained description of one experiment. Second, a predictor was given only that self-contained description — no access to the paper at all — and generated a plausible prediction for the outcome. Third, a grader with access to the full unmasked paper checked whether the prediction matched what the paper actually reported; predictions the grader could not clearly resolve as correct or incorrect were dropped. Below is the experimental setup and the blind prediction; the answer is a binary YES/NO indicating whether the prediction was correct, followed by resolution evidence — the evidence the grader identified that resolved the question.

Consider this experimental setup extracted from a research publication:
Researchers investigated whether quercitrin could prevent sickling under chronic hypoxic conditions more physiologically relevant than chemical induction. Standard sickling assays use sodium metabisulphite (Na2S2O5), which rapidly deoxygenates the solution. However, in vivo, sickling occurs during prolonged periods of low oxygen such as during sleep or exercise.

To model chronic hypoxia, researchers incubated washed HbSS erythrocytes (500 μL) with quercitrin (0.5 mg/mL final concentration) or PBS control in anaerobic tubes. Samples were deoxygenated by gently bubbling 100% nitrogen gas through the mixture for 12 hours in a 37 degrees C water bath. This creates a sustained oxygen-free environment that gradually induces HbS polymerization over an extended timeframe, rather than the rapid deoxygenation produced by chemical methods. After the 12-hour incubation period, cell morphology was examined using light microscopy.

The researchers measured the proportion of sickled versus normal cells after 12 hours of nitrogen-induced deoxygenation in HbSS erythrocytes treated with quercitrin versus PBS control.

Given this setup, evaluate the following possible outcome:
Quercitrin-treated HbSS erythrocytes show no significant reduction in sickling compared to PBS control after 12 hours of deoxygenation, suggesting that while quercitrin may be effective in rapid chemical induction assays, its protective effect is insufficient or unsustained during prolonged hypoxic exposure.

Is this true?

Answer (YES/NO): NO